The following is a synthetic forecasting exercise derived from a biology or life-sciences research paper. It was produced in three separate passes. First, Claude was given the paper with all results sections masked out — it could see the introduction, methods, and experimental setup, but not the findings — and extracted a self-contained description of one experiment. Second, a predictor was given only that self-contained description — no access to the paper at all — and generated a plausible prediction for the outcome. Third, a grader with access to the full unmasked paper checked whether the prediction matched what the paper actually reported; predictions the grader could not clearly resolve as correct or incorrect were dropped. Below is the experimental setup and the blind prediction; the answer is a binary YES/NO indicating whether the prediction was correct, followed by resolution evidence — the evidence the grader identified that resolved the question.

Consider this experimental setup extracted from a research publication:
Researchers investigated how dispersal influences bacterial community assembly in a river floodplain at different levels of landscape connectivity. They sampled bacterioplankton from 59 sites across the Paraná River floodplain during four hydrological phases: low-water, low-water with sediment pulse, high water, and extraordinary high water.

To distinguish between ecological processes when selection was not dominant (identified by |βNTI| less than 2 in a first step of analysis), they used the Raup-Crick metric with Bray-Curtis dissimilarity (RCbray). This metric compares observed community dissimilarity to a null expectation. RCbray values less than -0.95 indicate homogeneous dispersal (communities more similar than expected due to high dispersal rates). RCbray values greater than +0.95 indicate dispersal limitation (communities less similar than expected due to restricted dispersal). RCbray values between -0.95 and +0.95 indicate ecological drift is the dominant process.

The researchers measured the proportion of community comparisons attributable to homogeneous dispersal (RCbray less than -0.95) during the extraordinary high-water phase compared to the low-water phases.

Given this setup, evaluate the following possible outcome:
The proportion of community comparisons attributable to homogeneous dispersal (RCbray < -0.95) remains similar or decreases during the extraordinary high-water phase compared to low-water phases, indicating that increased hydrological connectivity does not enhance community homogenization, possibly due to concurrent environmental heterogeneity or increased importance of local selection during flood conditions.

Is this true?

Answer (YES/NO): NO